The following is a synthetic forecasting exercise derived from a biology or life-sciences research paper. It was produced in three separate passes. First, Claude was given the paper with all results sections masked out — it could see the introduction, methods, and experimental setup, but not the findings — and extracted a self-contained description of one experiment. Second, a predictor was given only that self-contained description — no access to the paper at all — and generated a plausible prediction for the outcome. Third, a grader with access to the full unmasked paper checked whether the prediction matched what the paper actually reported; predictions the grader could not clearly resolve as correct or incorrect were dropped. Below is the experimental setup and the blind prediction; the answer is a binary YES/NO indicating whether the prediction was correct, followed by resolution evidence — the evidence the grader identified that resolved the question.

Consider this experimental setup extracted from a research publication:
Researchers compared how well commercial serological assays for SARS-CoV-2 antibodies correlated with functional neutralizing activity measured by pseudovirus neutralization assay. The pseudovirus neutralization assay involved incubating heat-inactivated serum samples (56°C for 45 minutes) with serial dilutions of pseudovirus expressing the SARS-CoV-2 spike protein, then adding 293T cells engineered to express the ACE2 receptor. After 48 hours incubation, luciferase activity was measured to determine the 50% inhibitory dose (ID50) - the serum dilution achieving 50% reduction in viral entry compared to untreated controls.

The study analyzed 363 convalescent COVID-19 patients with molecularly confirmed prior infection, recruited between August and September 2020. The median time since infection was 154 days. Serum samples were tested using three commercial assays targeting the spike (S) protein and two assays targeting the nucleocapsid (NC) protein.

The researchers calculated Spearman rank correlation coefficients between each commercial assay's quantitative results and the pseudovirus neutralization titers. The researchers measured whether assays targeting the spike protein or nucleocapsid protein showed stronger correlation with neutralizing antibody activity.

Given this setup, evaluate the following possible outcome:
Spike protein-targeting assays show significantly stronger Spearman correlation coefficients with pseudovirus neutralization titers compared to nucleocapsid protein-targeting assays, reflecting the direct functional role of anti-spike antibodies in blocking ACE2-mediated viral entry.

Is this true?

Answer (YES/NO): YES